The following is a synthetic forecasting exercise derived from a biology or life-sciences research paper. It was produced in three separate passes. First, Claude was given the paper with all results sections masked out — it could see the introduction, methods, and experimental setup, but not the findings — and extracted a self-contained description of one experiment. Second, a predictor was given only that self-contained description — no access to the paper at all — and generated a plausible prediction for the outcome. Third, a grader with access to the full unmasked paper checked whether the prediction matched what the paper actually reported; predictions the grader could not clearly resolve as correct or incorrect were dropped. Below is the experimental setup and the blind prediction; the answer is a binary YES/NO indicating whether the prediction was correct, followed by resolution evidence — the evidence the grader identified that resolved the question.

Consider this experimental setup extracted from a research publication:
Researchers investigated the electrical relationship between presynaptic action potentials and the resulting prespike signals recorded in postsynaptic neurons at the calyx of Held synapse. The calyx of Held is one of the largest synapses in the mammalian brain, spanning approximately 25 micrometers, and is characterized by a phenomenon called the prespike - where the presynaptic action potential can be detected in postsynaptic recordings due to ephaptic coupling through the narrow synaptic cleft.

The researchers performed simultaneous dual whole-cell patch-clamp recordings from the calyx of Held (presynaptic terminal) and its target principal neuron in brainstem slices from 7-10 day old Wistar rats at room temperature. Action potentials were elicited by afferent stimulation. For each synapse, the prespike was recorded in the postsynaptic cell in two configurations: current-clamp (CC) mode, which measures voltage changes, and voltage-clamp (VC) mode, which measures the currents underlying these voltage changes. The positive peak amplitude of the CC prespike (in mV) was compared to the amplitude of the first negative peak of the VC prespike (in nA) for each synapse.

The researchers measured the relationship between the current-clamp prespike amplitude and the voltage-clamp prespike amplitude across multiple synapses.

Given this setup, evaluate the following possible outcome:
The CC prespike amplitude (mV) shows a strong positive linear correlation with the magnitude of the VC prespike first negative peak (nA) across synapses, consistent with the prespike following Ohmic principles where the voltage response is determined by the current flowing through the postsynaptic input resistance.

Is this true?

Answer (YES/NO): NO